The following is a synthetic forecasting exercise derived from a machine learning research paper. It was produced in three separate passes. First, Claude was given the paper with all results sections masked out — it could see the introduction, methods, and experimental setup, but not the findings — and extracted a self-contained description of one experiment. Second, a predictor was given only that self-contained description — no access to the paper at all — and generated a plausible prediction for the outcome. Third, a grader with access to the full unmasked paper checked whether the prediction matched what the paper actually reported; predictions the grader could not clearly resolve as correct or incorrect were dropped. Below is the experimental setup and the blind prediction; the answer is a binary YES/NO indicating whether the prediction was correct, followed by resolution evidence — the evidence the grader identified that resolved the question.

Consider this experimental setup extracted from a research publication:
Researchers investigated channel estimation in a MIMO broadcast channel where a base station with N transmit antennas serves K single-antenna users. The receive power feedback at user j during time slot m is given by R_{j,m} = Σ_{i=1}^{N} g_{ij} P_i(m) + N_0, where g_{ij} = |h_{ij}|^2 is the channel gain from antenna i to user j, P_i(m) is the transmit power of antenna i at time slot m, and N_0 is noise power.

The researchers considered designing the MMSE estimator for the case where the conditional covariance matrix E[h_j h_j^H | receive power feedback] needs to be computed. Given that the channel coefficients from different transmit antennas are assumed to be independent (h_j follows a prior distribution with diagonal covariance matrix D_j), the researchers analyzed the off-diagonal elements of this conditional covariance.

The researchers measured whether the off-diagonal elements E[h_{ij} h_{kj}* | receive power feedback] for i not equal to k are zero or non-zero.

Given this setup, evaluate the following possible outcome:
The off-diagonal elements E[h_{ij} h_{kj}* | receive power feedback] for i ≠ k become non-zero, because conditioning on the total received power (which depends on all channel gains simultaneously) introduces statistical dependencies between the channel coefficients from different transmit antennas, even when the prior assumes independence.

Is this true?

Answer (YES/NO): NO